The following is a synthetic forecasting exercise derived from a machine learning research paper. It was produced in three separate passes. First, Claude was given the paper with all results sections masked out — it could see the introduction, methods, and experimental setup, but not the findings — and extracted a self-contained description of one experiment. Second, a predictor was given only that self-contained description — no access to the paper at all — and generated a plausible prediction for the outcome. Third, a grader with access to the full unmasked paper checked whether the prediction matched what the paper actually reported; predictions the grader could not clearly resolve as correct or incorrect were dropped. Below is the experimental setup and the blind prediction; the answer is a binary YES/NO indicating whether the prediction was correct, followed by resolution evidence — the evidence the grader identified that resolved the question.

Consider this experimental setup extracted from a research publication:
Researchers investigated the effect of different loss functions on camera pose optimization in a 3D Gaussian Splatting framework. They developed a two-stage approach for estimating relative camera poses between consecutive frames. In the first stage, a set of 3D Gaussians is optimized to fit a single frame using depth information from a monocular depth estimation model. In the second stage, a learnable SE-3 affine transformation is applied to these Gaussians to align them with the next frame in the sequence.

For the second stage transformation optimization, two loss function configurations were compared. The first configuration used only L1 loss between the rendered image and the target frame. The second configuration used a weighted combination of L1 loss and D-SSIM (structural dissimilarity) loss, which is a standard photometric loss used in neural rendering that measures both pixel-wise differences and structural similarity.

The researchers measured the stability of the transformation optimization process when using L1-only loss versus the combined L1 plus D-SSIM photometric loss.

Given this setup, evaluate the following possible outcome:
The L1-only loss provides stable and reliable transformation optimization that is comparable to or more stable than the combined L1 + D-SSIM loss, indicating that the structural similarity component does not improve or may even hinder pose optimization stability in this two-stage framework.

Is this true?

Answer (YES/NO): YES